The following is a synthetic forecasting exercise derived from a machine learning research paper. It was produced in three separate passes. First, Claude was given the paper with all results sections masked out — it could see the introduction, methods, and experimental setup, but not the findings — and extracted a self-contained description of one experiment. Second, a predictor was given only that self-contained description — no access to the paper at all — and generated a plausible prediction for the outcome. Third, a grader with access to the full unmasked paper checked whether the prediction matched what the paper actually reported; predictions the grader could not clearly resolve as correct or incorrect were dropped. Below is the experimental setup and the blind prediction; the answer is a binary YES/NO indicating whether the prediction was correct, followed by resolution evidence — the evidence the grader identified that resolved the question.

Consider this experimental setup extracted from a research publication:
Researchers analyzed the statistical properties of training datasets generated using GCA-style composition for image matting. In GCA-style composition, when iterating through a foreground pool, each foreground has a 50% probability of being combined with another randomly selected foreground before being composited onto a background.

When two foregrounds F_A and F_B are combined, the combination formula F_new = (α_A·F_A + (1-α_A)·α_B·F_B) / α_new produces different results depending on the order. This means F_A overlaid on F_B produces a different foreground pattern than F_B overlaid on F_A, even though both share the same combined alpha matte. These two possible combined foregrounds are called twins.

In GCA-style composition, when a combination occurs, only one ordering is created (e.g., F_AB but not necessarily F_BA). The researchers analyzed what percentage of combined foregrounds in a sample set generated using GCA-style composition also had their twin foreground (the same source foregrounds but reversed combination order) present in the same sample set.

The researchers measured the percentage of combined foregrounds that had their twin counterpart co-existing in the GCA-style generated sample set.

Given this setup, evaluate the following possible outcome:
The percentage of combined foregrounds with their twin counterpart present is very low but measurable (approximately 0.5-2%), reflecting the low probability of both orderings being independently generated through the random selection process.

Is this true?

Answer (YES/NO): NO